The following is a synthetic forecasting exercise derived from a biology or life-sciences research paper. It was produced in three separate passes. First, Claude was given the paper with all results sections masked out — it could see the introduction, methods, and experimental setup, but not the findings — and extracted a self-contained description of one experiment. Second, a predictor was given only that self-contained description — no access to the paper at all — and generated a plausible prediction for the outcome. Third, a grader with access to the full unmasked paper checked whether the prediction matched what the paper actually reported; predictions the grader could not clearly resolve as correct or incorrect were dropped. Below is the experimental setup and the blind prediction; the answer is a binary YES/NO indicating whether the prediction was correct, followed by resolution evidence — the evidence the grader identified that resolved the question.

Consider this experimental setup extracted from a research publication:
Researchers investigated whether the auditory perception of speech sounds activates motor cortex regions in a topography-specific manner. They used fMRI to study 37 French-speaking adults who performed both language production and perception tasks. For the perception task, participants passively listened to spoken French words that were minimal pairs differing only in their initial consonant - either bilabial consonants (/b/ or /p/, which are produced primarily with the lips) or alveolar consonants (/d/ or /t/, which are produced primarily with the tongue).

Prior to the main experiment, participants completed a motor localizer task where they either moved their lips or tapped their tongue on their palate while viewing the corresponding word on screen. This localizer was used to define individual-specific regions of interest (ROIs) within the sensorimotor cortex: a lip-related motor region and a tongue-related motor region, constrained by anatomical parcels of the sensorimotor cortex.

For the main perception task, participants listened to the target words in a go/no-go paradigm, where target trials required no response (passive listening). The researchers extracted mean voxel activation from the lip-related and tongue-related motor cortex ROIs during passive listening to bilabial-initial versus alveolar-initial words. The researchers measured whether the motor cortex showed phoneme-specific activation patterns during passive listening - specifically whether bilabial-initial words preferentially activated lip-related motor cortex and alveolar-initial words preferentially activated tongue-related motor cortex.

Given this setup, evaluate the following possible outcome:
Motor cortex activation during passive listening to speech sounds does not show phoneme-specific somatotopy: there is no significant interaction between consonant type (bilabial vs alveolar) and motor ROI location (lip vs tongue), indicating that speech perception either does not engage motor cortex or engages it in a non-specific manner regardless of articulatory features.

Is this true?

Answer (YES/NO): NO